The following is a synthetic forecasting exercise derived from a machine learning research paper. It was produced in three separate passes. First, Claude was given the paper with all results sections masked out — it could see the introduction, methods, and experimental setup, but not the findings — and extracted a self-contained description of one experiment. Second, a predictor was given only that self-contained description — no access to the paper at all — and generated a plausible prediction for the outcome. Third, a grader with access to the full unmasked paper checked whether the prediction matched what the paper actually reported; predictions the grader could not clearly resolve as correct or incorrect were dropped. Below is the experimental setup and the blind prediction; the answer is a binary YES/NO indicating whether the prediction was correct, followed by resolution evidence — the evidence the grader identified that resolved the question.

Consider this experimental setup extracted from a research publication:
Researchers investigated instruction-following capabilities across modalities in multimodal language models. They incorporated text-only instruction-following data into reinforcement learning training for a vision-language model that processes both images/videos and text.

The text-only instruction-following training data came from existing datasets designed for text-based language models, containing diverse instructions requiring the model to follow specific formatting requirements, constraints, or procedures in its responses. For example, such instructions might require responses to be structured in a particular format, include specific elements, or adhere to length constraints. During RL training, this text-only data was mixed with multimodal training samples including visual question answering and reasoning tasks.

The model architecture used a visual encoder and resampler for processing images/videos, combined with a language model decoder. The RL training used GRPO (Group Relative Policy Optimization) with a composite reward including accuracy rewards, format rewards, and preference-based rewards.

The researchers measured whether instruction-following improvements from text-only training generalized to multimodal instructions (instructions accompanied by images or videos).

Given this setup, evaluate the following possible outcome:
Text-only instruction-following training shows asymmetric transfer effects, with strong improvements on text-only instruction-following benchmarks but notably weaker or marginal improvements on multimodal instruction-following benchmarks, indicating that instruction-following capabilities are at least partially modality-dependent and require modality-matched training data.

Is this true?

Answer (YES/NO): NO